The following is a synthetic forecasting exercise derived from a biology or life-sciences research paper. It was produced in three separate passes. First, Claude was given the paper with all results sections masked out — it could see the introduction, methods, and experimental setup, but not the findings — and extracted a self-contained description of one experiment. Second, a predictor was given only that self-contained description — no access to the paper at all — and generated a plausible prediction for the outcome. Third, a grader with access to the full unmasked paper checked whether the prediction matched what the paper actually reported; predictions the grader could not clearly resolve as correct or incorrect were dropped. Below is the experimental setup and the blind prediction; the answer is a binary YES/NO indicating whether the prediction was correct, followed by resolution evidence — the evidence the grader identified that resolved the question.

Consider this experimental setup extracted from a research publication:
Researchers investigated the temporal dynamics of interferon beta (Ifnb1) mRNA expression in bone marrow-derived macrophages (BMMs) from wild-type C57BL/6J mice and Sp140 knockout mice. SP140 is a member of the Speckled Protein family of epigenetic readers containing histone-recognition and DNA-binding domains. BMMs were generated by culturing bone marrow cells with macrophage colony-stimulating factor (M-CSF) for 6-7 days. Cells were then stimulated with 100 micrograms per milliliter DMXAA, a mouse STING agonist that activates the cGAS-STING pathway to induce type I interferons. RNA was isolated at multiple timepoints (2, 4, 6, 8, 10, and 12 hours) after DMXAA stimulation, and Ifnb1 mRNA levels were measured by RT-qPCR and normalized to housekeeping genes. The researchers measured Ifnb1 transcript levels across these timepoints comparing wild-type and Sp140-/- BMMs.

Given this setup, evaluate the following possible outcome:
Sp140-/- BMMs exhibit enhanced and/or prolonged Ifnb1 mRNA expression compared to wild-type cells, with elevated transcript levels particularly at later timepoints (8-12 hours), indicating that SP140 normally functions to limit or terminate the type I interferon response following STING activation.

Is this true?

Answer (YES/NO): YES